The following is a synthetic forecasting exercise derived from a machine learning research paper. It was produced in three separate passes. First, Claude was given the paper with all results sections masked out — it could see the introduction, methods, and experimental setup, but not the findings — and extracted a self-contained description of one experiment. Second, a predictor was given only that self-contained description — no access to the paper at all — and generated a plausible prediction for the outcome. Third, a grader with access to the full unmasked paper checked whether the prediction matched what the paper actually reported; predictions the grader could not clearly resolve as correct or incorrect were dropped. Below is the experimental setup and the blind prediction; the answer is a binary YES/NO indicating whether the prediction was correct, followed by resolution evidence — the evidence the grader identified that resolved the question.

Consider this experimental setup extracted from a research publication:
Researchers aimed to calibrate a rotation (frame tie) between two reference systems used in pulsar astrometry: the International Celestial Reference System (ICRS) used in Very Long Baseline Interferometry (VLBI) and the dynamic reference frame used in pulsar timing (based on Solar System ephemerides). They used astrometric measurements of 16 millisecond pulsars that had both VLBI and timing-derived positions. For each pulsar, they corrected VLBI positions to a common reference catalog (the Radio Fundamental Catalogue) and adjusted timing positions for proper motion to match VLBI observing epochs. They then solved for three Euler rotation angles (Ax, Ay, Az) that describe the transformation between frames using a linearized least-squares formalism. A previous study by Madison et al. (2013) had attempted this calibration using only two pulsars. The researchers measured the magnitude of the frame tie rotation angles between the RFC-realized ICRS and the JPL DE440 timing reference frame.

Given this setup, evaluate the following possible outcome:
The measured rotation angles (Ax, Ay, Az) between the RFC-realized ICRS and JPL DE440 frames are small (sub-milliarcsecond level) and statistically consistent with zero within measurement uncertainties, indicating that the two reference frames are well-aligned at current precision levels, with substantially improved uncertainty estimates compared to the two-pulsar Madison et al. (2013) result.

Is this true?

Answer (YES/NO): NO